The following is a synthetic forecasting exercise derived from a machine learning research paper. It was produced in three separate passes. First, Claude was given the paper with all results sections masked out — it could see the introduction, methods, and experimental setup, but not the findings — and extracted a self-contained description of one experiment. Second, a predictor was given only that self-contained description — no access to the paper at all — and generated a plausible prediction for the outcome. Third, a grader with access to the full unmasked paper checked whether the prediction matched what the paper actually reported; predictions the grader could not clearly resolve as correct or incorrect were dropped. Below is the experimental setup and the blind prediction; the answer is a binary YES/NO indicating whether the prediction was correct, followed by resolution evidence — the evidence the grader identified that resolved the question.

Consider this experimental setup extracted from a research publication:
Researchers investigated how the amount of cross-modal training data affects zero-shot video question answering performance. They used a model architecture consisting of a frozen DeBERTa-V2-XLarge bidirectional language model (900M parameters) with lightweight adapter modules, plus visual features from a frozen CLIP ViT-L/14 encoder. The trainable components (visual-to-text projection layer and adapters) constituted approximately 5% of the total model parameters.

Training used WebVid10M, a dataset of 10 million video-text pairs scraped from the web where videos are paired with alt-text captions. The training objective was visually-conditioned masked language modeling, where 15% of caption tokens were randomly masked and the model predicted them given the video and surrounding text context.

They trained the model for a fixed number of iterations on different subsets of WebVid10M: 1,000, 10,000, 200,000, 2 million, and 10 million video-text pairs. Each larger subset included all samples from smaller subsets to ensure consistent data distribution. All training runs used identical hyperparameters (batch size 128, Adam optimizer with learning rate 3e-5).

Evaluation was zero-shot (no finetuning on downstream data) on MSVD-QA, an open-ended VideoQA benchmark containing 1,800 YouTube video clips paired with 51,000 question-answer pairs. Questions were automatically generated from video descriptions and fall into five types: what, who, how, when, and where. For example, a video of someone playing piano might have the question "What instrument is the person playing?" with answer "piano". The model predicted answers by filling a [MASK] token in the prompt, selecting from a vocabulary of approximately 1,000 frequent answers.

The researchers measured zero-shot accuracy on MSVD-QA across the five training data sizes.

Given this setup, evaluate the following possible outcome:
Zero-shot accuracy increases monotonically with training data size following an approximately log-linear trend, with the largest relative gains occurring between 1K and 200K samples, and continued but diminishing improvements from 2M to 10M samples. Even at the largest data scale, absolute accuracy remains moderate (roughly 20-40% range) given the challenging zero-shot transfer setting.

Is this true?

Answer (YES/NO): YES